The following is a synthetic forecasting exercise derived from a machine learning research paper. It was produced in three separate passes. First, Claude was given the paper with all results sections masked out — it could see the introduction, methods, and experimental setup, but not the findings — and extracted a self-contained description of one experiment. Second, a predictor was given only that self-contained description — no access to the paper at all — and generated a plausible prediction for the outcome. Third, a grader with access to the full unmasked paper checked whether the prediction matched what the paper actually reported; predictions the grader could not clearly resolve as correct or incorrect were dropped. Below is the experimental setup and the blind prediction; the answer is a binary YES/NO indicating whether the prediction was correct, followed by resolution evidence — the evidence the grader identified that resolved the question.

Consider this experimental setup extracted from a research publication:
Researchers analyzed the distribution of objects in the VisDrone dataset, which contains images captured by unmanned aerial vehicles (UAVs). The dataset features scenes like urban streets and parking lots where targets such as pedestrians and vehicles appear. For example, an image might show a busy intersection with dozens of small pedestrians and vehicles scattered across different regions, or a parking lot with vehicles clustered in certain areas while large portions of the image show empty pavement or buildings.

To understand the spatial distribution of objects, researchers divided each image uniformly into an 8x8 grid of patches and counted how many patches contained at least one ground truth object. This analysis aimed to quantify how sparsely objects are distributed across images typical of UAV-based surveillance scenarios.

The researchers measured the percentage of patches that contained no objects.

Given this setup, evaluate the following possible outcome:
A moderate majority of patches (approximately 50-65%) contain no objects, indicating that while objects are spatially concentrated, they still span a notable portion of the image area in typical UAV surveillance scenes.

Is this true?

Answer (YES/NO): NO